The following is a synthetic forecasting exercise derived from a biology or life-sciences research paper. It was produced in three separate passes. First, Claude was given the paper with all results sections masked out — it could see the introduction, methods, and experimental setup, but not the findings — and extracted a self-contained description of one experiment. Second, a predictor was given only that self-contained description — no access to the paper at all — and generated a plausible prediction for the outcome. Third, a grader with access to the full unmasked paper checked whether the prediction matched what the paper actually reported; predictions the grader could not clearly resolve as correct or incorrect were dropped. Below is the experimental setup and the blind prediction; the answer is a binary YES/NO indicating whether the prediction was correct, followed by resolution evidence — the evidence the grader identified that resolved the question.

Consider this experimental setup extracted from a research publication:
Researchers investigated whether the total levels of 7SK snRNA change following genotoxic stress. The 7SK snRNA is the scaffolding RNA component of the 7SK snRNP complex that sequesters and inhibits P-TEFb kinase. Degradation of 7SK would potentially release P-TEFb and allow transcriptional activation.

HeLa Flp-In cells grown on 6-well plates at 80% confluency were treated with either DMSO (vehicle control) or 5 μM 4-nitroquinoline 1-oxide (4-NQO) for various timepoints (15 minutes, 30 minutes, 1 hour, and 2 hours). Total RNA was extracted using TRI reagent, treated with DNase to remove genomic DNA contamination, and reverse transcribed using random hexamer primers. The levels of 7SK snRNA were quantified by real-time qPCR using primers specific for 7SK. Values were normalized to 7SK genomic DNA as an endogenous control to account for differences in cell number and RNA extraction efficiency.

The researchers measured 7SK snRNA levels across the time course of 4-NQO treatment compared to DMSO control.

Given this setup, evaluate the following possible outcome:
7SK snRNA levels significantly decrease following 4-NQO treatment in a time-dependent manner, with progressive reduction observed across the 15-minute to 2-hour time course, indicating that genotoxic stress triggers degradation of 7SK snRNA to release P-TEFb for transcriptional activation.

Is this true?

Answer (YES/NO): NO